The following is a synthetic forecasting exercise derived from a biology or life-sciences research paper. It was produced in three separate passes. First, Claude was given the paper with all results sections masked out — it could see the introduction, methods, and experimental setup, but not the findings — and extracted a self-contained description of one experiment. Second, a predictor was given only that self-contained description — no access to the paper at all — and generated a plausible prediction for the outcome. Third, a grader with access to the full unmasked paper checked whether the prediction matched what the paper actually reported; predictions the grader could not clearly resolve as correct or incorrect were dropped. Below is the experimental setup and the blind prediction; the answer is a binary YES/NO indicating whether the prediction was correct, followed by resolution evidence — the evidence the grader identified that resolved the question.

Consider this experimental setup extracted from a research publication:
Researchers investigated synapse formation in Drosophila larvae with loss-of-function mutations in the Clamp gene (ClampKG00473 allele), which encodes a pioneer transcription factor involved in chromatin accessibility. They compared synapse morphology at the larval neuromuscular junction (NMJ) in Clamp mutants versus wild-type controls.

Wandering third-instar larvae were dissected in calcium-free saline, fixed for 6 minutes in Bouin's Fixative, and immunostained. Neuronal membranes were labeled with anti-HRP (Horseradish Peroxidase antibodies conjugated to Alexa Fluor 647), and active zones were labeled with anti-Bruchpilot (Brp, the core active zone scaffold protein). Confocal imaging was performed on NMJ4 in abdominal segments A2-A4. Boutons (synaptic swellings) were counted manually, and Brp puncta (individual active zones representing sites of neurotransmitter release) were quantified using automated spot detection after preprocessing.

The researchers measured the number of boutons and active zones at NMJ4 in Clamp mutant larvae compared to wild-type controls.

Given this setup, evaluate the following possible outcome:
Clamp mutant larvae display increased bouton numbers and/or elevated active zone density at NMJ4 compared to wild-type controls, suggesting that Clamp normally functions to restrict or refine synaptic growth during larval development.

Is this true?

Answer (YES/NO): YES